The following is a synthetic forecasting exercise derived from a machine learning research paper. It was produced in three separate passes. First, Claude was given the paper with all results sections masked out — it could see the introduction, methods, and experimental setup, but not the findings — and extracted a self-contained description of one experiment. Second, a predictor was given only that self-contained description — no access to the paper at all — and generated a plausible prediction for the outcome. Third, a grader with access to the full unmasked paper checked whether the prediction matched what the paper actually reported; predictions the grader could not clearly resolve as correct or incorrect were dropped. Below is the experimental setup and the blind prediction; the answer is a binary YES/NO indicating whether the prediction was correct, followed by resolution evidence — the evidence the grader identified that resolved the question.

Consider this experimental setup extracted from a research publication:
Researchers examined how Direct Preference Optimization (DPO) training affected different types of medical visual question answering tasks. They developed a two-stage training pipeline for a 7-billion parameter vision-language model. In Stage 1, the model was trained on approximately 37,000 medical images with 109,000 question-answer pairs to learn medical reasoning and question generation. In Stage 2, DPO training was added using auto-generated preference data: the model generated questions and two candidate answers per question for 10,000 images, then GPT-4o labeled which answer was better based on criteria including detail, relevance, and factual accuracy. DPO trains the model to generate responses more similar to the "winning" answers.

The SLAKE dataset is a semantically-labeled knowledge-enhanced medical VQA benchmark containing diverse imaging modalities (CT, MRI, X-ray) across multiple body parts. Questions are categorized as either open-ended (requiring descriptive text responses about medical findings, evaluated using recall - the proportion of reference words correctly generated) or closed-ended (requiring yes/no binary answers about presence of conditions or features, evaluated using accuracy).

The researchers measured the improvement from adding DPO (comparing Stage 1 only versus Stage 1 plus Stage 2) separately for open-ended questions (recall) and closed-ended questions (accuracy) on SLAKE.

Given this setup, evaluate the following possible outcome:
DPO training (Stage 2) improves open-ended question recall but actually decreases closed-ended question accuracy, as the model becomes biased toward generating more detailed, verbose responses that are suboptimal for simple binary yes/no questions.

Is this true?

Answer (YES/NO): NO